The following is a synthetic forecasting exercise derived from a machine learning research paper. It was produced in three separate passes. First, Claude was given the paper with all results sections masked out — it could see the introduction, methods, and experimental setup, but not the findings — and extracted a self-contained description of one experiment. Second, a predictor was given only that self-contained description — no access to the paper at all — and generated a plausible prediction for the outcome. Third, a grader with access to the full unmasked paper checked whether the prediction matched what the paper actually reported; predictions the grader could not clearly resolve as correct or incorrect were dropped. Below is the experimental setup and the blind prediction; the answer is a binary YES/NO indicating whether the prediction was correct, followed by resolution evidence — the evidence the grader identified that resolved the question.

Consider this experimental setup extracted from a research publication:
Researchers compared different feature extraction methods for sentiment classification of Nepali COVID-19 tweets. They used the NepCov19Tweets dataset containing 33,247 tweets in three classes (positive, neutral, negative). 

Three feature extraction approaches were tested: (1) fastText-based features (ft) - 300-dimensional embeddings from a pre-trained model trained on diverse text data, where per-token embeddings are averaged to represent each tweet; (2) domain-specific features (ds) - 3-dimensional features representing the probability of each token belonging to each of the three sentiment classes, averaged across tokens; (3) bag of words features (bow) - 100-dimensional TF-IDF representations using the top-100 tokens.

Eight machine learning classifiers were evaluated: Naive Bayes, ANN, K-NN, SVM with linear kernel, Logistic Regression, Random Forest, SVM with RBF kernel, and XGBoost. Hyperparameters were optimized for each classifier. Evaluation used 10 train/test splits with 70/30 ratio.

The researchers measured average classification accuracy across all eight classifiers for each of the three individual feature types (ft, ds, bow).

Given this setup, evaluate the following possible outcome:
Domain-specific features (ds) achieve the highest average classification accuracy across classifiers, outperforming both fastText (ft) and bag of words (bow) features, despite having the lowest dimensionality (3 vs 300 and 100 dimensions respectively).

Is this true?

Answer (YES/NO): NO